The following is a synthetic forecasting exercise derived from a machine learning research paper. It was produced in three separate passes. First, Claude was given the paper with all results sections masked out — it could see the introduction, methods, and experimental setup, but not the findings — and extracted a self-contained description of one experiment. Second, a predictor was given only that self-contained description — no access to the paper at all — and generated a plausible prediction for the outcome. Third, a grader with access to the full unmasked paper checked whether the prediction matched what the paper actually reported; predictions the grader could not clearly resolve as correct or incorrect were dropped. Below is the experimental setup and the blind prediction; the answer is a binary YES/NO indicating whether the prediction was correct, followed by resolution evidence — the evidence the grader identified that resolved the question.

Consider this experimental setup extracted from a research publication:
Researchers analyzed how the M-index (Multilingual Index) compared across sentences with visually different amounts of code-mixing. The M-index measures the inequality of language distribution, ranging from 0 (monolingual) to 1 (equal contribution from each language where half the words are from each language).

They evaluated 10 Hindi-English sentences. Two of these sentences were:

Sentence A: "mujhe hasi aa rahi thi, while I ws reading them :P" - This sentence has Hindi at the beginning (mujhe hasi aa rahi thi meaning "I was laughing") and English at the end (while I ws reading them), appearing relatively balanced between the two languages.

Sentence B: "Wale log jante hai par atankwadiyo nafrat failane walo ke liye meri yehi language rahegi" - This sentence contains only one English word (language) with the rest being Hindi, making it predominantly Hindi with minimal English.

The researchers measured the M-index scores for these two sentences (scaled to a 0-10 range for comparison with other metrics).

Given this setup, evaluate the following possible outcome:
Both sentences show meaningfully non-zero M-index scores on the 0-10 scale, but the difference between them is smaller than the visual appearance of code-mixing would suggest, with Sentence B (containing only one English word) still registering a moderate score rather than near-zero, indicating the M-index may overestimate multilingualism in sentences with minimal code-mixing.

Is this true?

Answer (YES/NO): NO